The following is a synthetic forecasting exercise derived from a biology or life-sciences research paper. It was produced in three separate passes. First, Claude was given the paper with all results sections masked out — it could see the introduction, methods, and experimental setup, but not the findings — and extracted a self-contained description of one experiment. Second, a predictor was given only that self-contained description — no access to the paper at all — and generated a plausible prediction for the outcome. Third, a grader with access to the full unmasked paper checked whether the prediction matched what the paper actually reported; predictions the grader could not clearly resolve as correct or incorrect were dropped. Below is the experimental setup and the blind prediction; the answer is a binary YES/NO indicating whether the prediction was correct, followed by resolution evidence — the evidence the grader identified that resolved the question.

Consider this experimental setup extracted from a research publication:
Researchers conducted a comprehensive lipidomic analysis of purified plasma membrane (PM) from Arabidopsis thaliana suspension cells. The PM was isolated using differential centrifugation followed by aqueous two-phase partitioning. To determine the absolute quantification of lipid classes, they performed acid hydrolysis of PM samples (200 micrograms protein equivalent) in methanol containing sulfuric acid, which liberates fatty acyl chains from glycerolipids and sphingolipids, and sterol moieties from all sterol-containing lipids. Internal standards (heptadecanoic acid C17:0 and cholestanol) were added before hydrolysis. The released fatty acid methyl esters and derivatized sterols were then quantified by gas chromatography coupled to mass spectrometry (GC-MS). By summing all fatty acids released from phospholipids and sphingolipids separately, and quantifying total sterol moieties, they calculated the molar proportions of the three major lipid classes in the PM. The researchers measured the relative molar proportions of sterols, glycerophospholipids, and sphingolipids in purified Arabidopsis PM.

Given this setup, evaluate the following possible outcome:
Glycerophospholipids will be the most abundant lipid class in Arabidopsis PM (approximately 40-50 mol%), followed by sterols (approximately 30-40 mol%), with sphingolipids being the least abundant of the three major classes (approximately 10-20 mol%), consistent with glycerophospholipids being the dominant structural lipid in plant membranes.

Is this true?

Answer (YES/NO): NO